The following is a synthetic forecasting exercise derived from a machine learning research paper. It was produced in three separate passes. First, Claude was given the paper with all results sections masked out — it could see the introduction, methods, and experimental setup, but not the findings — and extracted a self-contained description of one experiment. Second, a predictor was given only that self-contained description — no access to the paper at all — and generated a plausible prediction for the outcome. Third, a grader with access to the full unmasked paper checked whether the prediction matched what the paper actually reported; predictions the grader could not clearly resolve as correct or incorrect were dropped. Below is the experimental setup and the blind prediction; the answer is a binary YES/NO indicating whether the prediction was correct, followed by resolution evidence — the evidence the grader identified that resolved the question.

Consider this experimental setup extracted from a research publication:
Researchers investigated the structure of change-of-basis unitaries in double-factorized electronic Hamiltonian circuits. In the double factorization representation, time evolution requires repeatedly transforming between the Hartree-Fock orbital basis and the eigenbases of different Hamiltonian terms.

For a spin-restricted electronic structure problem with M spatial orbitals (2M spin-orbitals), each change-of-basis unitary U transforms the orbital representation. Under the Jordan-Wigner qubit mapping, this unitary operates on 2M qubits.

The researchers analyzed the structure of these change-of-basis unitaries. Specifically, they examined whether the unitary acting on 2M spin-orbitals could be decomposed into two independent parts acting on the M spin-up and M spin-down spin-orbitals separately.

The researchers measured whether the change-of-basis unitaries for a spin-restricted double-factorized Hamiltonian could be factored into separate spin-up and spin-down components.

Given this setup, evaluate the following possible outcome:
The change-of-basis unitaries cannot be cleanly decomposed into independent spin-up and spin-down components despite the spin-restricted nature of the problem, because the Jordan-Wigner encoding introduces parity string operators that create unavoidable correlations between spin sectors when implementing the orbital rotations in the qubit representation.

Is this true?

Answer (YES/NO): NO